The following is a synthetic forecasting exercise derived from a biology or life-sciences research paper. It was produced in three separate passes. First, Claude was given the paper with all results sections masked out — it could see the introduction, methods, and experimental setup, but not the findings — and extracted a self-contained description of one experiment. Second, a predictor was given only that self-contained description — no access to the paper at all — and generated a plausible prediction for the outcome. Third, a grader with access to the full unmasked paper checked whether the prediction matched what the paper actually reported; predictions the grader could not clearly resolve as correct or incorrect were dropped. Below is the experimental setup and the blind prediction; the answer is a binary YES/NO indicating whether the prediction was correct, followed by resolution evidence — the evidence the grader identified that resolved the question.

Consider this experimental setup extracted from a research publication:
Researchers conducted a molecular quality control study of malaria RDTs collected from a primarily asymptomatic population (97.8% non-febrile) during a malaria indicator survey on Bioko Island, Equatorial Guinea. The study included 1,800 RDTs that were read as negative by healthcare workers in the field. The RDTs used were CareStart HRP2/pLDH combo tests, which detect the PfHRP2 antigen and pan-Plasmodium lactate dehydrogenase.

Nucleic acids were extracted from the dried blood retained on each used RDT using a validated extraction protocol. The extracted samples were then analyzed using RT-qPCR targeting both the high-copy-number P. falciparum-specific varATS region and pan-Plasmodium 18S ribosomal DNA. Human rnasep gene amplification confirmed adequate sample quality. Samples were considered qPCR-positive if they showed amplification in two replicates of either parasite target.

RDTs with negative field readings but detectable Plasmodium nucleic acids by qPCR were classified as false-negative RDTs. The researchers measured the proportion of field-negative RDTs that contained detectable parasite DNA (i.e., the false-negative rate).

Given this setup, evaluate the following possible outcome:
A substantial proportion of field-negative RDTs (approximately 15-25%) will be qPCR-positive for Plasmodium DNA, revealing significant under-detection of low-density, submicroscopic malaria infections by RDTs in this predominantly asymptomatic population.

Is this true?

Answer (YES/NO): NO